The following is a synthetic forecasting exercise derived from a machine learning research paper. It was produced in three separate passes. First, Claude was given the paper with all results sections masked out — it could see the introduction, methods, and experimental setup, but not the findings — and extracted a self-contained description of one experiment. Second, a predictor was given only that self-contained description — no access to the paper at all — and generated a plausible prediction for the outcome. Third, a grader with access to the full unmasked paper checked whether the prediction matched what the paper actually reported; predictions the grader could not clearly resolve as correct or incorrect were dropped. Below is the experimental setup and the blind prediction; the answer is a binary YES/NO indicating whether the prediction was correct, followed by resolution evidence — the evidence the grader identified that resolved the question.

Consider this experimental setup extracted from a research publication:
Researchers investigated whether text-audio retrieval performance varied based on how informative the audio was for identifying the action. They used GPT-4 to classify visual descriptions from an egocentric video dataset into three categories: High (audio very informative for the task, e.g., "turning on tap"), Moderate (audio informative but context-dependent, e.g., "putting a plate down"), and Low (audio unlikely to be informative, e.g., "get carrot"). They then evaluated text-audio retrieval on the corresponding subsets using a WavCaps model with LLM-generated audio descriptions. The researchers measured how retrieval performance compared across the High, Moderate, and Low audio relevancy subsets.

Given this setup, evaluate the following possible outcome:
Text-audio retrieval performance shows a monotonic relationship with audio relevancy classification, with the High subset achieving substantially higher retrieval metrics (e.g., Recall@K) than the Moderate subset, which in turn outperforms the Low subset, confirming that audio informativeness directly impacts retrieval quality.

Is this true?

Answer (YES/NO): YES